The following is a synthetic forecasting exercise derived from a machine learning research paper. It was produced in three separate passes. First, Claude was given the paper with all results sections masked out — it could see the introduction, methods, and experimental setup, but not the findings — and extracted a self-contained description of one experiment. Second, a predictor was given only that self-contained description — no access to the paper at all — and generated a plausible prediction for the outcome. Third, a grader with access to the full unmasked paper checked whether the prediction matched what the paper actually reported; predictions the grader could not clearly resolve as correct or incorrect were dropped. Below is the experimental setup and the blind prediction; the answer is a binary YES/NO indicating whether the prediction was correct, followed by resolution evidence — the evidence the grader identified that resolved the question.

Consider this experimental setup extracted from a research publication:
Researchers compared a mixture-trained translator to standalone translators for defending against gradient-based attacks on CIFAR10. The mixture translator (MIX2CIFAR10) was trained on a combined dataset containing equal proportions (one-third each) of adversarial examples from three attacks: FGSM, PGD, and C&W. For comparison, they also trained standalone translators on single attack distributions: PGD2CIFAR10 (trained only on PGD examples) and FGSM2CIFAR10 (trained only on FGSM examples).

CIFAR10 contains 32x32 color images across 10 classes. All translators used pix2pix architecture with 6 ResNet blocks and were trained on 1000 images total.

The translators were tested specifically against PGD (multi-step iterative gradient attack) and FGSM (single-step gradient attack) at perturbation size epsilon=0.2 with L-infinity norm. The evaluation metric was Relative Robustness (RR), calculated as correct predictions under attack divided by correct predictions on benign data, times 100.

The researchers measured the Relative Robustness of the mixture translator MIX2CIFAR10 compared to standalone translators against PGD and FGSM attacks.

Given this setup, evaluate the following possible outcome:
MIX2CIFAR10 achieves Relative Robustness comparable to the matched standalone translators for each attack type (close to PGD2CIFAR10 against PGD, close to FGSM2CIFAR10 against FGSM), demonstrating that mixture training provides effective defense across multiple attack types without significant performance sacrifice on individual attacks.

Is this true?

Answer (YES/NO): NO